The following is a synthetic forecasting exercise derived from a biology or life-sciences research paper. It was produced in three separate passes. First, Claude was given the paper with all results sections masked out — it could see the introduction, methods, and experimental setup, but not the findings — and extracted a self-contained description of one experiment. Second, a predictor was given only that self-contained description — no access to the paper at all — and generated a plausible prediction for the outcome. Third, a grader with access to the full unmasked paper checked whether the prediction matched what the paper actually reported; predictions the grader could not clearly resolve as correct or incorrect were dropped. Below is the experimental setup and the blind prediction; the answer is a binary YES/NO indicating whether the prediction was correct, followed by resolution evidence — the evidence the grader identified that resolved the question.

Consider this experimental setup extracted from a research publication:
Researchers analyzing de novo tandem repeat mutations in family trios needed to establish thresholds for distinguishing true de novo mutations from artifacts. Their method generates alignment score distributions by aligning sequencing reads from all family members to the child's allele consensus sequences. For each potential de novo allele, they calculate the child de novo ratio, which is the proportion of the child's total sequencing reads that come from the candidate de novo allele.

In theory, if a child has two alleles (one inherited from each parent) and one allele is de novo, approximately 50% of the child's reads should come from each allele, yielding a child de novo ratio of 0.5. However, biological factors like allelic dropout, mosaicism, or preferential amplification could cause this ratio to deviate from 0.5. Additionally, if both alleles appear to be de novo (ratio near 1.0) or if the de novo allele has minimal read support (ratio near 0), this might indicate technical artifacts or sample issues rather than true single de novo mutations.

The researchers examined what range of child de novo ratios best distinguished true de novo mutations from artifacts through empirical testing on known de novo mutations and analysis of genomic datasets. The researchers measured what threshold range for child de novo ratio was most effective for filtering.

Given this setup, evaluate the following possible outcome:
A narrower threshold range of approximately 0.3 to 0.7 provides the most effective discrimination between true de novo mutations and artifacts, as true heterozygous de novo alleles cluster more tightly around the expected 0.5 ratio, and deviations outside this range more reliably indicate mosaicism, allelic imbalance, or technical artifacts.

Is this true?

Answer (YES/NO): YES